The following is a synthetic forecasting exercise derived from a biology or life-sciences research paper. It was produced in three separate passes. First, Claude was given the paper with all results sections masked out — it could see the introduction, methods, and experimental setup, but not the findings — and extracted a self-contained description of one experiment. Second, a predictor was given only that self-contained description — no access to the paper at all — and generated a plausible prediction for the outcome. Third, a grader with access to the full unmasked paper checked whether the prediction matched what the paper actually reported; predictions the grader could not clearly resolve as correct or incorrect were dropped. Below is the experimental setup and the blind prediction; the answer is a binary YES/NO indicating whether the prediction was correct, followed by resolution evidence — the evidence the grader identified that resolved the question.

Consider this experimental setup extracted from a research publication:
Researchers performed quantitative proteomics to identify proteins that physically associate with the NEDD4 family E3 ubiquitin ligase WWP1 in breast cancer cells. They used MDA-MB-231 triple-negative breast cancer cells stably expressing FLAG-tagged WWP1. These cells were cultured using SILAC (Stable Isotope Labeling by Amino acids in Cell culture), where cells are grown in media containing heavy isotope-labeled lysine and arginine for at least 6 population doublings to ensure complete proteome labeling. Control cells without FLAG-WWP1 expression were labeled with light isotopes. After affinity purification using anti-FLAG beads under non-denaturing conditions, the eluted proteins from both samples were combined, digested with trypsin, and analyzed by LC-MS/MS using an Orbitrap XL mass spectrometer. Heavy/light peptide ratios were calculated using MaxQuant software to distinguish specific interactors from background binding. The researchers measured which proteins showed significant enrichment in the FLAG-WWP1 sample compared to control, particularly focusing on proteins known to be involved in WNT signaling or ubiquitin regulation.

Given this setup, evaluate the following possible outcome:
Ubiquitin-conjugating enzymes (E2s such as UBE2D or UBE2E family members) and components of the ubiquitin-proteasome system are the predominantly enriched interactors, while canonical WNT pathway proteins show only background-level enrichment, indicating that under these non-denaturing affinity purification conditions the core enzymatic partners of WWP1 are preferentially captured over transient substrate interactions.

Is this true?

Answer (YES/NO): NO